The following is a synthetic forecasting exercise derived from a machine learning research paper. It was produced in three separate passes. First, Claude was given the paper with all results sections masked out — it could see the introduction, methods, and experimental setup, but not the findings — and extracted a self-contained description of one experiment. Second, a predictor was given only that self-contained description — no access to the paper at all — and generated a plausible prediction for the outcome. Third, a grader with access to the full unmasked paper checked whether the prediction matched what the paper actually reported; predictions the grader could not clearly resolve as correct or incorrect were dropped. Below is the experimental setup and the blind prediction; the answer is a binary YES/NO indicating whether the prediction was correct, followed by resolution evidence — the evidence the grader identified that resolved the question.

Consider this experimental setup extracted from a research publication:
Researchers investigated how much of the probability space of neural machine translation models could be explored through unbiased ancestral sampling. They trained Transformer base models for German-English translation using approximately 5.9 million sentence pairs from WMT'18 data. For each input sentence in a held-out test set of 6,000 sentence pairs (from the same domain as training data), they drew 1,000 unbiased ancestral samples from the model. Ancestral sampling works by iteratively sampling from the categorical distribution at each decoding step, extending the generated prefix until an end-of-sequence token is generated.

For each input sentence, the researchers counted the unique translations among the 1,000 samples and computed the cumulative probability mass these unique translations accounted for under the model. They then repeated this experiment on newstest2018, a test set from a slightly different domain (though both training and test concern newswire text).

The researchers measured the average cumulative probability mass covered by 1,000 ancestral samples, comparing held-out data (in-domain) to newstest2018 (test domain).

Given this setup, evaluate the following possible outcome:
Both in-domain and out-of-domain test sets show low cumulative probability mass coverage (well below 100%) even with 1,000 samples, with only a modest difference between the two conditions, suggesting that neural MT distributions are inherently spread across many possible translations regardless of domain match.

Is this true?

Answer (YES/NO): NO